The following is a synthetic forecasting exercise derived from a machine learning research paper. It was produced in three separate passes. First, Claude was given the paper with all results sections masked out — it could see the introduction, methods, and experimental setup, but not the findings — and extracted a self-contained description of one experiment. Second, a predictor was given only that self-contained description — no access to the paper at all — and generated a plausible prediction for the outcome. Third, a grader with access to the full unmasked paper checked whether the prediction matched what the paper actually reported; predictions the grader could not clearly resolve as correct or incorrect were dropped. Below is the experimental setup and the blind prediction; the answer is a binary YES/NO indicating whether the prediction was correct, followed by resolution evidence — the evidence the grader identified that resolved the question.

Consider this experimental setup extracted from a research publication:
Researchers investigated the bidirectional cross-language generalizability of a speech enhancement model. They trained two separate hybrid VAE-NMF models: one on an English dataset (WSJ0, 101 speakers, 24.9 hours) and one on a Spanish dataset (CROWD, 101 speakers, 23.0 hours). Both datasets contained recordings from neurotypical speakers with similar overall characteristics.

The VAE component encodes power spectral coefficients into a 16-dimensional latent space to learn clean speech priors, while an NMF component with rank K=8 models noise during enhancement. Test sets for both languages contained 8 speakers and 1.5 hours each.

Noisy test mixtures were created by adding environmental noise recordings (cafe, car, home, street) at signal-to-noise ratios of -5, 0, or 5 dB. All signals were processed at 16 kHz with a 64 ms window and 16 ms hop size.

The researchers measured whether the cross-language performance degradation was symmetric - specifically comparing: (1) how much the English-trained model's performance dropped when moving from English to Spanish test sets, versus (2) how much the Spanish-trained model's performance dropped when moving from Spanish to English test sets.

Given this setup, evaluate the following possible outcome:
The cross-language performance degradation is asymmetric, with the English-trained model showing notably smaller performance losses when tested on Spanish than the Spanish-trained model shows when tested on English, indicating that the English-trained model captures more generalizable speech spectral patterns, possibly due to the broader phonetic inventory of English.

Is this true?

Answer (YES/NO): NO